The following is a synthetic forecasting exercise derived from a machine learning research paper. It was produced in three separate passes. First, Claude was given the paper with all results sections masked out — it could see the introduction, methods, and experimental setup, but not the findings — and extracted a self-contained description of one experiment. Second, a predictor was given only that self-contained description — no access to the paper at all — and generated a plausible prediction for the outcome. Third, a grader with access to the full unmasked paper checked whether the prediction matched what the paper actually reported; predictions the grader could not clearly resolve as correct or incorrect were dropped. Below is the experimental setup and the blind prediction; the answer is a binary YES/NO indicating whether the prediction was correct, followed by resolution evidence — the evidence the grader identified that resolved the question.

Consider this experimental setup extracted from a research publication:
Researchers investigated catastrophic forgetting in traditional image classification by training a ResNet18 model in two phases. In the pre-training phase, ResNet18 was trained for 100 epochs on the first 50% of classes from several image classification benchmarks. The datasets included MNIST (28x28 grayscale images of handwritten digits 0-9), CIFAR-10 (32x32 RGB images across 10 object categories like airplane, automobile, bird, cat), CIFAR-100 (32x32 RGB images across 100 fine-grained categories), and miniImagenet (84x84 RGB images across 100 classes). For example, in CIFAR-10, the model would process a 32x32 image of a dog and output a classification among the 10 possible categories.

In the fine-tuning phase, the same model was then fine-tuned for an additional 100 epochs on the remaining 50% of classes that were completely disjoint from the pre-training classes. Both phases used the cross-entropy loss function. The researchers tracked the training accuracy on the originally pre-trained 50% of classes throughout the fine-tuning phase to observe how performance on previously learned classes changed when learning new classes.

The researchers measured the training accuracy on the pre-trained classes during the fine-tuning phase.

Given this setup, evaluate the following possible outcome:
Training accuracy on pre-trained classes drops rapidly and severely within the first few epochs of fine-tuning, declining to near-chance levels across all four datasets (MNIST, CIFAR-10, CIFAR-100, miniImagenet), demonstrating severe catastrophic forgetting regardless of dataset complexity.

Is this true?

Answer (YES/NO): NO